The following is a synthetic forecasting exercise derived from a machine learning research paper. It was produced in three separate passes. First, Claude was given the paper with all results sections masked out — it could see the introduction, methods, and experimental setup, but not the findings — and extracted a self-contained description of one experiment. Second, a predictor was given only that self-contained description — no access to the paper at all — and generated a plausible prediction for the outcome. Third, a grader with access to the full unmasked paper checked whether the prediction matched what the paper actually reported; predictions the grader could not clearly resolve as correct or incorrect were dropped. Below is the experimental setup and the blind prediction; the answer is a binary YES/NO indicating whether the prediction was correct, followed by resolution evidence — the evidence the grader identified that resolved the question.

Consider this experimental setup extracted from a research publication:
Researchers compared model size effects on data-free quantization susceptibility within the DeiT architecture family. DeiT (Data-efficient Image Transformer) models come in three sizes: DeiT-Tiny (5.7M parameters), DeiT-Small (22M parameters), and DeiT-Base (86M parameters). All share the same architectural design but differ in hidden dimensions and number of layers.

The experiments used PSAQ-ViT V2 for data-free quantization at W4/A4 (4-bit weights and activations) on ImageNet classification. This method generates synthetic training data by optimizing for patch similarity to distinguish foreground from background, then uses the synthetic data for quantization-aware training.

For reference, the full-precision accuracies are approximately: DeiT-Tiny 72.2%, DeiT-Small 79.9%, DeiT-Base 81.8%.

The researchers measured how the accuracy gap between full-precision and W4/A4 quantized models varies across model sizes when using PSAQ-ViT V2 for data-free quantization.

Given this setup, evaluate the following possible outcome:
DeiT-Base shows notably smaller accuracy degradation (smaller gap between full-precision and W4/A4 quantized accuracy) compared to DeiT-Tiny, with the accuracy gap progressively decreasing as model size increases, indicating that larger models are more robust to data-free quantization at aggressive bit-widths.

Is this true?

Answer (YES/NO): YES